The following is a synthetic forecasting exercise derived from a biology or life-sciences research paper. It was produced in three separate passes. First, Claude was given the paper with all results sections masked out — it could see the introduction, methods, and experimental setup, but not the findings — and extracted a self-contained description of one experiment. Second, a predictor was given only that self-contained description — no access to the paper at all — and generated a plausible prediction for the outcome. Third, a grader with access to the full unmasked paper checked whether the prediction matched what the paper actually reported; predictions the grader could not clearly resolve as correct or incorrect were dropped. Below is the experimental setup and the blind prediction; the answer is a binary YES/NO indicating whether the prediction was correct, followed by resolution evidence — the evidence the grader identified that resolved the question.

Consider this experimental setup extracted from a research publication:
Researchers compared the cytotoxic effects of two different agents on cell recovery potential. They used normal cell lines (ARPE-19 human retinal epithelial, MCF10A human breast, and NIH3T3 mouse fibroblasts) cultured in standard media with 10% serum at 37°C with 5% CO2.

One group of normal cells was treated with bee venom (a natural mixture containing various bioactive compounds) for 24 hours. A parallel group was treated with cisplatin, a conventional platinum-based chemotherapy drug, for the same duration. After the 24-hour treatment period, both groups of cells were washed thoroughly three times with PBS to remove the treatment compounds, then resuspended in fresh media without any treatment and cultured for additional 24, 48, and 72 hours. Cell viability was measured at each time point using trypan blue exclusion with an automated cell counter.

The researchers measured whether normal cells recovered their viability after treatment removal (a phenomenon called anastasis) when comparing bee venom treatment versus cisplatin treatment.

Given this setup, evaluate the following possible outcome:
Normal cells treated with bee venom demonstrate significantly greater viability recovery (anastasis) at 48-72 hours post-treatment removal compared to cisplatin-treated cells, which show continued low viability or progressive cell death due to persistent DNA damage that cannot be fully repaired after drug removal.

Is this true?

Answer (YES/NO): YES